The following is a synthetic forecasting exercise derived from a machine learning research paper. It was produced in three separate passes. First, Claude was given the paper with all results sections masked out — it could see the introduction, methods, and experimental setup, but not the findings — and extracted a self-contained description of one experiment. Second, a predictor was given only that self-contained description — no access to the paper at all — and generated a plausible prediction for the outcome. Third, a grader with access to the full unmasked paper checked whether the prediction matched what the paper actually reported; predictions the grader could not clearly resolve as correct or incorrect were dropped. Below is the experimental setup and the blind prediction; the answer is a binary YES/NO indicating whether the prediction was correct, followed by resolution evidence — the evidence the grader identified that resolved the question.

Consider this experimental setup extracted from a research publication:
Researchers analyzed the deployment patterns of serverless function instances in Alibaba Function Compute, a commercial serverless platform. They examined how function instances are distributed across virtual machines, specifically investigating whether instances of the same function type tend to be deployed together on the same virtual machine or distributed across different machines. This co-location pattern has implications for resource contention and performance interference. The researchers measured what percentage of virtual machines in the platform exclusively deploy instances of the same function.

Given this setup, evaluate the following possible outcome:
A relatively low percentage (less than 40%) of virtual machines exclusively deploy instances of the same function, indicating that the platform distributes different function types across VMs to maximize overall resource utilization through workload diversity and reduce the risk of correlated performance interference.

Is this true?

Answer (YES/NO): NO